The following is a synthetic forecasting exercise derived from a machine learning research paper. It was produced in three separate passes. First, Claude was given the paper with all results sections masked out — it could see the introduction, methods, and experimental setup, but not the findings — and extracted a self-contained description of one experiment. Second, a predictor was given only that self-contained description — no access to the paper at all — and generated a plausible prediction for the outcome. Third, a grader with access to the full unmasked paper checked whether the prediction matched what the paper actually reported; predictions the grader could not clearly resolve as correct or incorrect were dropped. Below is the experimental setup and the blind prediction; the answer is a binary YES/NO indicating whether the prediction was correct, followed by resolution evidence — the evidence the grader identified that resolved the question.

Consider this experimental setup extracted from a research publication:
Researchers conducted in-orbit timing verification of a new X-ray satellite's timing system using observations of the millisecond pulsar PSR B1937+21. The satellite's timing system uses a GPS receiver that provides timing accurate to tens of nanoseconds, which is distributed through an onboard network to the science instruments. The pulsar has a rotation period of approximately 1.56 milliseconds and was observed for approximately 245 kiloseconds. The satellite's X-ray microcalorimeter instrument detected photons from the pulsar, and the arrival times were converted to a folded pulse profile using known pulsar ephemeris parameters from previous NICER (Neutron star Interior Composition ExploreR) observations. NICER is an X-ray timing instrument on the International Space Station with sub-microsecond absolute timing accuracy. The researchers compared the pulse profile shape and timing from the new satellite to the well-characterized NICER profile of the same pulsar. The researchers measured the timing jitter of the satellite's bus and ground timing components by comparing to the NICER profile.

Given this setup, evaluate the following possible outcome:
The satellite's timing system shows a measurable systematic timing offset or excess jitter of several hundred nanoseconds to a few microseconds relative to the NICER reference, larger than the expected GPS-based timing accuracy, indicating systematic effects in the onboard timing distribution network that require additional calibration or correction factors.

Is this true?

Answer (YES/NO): NO